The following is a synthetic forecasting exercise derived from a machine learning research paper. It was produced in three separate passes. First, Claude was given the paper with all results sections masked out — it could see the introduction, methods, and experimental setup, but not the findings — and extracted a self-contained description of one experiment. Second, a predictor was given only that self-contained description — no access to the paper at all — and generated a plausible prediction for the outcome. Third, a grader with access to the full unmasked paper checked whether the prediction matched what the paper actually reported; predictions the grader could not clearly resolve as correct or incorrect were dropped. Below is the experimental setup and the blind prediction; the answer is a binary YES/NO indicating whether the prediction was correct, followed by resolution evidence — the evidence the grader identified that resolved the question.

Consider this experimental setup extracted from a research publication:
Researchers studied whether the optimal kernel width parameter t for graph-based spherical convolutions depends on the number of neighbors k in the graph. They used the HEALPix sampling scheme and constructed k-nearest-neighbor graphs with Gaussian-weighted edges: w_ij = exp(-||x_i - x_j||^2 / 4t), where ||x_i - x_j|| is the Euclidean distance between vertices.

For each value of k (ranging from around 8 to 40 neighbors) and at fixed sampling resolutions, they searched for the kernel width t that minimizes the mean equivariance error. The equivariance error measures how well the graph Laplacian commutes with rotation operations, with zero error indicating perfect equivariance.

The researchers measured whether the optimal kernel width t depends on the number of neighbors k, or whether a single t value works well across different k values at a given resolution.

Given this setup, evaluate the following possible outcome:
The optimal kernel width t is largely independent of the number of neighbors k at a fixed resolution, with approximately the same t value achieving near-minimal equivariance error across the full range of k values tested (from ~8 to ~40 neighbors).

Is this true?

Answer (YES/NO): NO